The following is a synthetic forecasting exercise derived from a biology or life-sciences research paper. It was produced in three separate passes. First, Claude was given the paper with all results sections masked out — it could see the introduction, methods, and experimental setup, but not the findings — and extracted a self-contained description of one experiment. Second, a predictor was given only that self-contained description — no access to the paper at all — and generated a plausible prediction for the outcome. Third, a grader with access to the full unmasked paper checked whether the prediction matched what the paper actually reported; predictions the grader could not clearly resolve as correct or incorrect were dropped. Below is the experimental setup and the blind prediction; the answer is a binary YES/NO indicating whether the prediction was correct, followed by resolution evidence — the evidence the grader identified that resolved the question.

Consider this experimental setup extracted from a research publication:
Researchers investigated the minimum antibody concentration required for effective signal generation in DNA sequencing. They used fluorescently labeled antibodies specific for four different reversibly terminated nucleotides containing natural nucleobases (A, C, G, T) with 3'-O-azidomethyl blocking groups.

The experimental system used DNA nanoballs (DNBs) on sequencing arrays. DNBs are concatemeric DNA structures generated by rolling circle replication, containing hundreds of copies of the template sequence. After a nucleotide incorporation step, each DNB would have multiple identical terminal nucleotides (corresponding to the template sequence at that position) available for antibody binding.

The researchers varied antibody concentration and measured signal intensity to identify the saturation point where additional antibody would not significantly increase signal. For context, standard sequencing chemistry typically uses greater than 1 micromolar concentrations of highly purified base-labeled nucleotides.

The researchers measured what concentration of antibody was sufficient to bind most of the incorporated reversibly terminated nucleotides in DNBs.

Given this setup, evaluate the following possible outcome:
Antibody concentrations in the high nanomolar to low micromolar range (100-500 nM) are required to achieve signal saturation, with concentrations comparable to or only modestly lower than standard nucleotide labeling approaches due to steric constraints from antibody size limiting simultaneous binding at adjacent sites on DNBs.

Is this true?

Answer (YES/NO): NO